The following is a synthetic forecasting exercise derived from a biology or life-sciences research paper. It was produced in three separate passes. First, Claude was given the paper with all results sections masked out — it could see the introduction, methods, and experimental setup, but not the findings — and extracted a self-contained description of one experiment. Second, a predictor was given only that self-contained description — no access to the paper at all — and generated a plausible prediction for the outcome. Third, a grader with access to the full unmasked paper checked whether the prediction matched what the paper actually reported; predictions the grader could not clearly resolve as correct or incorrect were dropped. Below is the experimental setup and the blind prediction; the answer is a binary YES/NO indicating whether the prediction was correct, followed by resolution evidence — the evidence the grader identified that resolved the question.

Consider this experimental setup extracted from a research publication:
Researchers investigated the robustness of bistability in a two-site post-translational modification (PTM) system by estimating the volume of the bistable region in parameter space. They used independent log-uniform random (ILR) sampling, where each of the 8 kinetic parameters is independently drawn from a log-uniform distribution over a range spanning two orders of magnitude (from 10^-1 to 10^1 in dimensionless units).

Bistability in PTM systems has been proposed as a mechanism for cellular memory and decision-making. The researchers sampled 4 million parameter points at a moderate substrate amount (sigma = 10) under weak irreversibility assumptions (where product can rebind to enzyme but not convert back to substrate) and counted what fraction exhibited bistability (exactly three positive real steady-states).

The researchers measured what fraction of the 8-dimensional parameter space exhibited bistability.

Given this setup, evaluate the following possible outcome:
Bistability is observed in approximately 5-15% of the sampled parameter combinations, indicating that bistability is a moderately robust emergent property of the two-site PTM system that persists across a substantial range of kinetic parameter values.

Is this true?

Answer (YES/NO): NO